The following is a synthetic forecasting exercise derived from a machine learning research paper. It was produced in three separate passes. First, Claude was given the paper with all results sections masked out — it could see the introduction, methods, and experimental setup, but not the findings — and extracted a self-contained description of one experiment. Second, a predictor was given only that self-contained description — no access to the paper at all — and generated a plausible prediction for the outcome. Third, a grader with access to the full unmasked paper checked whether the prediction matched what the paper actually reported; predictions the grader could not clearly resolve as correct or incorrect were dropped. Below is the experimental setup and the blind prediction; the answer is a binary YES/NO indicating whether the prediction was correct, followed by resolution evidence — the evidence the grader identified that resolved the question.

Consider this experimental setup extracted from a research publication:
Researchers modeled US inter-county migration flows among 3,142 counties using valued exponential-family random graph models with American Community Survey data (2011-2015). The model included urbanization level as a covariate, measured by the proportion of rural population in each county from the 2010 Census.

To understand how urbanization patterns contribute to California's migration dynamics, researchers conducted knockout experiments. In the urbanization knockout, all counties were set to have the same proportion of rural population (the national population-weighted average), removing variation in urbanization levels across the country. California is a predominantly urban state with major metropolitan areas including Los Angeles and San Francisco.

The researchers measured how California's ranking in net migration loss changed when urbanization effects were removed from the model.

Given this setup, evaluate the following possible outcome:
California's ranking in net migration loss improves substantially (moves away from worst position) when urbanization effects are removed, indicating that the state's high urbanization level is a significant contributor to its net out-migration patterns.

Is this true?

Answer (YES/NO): NO